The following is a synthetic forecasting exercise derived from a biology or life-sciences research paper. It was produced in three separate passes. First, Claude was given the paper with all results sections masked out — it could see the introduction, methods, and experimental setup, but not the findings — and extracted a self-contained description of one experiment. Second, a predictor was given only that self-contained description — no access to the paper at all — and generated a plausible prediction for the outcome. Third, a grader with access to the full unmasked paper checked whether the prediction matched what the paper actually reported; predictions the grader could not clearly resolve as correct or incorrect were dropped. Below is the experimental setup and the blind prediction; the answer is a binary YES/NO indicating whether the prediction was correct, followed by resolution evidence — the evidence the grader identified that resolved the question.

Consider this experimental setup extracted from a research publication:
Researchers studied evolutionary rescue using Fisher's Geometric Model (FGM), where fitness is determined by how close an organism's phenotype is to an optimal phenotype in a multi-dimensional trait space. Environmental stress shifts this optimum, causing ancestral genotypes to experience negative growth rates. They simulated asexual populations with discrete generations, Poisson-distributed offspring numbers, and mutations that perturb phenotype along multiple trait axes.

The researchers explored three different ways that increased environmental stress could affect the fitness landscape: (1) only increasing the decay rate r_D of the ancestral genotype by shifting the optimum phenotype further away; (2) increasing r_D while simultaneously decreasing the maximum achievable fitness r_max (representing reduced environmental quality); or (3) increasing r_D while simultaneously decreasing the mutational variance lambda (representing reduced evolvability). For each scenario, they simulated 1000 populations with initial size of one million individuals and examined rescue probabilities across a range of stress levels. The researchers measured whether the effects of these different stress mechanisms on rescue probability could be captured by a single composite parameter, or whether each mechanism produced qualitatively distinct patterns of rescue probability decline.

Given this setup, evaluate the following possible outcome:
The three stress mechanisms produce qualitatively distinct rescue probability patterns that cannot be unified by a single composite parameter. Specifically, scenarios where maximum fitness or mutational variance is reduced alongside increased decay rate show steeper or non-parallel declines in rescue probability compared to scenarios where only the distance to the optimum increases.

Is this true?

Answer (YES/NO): NO